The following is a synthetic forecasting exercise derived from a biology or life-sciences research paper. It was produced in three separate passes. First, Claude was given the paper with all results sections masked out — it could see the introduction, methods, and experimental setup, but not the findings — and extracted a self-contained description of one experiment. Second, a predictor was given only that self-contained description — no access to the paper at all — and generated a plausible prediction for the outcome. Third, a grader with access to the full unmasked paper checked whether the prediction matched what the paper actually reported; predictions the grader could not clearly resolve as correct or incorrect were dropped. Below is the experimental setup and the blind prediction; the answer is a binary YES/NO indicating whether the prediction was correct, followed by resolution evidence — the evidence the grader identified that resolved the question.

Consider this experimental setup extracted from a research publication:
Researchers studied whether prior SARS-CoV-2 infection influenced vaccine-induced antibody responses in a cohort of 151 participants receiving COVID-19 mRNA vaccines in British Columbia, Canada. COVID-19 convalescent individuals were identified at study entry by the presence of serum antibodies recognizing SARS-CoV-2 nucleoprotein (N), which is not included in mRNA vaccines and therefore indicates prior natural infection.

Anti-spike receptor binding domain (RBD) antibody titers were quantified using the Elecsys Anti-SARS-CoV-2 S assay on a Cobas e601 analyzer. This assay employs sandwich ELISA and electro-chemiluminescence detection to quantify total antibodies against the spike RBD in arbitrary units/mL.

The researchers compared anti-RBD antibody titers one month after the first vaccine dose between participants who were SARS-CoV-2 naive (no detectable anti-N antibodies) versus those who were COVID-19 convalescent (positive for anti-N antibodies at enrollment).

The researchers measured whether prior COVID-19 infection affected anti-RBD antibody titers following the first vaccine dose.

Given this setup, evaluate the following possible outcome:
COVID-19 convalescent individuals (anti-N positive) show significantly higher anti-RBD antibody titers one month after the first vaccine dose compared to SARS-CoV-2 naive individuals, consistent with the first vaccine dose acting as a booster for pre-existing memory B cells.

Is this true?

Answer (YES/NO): YES